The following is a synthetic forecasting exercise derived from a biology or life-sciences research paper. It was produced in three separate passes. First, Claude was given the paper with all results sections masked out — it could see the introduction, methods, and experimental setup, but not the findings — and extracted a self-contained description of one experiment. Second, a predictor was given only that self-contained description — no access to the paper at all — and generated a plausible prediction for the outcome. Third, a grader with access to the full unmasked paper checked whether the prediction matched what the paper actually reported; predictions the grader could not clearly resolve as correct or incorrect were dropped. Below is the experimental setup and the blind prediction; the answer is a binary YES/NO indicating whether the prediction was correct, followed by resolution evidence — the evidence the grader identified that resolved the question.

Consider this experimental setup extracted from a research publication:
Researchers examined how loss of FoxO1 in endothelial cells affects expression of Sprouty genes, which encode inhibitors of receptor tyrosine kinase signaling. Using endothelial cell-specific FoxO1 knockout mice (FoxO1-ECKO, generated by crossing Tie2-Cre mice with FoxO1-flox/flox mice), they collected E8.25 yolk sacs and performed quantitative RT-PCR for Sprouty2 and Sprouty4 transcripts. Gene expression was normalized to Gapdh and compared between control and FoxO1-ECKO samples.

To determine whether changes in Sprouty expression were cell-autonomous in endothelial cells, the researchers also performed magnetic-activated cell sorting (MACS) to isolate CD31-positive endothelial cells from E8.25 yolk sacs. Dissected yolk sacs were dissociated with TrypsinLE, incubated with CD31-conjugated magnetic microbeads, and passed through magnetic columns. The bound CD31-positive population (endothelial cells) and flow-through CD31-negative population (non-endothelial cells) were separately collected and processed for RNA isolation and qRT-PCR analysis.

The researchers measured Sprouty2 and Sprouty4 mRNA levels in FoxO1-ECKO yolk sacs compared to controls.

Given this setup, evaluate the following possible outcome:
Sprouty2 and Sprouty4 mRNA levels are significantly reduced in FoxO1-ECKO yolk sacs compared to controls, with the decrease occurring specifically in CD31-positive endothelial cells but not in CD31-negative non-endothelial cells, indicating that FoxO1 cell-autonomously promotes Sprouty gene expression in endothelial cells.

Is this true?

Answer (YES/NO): NO